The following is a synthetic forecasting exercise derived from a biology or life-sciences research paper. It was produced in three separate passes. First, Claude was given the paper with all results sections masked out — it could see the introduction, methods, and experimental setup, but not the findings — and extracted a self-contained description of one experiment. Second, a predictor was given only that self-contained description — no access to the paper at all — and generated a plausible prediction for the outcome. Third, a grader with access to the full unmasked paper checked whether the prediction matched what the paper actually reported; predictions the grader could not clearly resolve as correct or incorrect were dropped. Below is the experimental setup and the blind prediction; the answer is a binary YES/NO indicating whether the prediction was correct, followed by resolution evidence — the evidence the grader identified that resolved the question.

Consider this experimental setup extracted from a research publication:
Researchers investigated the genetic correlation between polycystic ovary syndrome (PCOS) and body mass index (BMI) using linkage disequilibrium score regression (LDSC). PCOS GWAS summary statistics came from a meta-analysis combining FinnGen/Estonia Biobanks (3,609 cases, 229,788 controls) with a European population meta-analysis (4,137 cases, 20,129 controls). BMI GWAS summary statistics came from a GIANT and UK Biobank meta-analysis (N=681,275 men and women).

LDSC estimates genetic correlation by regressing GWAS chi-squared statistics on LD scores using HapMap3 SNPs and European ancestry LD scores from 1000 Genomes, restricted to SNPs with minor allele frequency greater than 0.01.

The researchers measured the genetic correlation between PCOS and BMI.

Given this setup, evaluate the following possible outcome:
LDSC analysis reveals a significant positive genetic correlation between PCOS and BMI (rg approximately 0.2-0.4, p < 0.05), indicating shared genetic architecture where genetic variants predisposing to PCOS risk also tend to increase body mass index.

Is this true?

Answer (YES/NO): YES